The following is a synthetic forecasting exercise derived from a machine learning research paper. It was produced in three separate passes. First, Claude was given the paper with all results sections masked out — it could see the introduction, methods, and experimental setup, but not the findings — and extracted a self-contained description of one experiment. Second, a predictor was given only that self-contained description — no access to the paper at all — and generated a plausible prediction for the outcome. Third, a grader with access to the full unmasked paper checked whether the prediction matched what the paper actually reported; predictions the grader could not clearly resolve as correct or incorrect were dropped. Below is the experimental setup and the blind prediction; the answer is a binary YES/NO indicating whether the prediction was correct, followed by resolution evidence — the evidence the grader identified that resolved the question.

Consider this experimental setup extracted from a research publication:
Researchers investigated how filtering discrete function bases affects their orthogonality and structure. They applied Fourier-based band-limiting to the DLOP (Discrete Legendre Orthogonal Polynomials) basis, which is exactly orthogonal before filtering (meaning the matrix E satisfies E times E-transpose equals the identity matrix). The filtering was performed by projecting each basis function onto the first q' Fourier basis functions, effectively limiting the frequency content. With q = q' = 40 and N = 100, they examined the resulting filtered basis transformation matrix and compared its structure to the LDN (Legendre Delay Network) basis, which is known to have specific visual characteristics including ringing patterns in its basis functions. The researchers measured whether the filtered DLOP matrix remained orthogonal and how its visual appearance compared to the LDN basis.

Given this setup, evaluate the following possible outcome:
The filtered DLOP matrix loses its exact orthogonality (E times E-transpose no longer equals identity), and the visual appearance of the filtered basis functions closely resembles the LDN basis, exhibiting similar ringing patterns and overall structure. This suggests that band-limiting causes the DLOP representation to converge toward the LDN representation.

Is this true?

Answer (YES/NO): YES